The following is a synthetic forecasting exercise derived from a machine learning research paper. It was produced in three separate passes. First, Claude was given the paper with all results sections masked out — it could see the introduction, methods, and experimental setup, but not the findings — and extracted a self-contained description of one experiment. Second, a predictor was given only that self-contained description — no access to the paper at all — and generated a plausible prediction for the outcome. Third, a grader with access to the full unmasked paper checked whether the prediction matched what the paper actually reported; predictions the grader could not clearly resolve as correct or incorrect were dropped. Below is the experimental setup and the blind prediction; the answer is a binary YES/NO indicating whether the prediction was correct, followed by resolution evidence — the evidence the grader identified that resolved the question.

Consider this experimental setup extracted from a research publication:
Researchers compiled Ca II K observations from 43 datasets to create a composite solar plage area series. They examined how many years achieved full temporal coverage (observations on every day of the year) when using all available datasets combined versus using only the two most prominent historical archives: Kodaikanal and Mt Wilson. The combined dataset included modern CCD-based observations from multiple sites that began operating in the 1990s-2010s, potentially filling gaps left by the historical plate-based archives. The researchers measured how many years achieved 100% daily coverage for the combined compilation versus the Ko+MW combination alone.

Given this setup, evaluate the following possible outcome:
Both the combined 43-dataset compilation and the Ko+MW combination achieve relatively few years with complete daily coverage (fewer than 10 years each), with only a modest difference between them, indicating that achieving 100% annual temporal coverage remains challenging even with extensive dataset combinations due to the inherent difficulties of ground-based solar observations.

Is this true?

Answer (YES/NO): NO